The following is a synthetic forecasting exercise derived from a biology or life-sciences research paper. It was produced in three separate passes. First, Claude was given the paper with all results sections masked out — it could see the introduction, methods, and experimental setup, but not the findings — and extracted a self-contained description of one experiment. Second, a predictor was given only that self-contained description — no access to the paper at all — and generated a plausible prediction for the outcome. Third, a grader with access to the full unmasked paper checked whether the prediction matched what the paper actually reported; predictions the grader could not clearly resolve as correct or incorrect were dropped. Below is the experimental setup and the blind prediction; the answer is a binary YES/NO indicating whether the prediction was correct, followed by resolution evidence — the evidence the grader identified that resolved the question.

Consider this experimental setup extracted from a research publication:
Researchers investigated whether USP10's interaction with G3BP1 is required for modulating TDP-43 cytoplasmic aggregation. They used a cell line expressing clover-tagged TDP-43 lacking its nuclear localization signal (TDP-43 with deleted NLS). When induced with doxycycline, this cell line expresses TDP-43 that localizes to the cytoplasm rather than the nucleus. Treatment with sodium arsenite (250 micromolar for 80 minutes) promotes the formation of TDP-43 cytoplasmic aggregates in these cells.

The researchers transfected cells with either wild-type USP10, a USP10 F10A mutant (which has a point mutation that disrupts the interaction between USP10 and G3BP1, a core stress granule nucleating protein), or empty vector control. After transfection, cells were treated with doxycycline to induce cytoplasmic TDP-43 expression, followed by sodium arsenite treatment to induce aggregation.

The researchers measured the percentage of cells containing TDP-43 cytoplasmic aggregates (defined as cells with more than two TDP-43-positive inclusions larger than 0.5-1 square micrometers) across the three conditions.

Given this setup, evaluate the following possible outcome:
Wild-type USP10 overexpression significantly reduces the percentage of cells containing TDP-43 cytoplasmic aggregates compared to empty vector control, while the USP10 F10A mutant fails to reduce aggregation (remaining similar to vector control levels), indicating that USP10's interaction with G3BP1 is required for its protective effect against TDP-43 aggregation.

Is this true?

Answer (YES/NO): YES